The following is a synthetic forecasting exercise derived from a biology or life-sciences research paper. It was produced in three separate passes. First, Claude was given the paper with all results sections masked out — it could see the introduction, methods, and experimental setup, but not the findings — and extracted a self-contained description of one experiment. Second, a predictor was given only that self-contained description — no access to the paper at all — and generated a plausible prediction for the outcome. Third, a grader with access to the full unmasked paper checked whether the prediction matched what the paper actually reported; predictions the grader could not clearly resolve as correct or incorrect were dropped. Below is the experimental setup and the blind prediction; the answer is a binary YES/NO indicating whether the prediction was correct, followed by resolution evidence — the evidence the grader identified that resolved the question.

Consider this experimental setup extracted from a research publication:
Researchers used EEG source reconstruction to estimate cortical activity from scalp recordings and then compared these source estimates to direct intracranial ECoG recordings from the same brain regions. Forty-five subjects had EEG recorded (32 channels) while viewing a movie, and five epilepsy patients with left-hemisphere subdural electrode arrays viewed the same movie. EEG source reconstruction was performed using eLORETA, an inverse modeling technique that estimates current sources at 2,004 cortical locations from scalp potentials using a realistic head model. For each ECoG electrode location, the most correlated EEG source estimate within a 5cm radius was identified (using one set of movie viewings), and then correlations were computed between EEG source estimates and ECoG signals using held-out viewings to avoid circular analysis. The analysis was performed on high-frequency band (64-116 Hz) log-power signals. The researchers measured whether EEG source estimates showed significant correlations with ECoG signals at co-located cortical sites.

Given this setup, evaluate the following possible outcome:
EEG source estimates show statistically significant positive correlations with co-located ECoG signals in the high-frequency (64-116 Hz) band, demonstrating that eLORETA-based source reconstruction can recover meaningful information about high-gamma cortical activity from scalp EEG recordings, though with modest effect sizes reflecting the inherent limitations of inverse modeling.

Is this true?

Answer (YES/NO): NO